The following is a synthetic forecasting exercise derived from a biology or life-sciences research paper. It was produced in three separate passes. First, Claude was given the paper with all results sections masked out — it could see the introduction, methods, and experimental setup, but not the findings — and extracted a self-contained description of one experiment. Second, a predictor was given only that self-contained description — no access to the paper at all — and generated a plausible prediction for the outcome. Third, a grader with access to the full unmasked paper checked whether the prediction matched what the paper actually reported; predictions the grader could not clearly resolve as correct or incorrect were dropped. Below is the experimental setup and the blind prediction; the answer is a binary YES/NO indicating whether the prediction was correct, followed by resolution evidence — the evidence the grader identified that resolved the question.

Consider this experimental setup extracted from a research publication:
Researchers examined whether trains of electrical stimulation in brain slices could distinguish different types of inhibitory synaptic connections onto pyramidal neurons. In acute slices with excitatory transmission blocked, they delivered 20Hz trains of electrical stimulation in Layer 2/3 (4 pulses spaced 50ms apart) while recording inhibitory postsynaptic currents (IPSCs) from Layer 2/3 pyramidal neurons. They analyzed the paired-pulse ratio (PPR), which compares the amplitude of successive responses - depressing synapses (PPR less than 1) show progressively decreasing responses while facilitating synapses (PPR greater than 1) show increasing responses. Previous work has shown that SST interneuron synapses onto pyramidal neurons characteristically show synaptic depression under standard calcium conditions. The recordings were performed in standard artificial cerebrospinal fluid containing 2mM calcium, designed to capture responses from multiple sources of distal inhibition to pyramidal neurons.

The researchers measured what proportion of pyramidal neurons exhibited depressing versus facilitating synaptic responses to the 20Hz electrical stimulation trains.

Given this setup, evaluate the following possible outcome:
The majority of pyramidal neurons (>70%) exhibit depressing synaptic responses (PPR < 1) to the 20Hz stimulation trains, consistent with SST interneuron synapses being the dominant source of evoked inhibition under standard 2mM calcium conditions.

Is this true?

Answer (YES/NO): NO